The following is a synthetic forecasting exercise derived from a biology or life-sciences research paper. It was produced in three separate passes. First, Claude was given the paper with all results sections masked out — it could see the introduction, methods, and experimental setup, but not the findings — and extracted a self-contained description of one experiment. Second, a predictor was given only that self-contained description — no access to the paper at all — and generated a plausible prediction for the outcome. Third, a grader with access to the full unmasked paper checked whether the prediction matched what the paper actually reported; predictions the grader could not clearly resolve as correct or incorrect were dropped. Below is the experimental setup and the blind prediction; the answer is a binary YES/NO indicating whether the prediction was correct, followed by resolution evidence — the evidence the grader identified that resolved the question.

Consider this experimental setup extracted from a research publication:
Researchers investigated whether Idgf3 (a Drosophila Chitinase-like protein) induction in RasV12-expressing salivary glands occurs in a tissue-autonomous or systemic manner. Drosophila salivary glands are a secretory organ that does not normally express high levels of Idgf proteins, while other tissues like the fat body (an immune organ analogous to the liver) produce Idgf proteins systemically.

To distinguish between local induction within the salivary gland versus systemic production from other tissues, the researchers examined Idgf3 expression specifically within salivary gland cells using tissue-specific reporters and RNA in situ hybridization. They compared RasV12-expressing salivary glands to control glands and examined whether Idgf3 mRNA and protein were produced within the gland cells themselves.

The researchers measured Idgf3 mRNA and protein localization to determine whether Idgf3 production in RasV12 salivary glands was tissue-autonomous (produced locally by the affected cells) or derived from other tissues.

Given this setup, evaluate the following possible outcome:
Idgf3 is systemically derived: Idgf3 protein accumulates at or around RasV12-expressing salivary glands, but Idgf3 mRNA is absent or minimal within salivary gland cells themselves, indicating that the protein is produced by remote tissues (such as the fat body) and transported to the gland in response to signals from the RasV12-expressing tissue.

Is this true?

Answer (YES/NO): NO